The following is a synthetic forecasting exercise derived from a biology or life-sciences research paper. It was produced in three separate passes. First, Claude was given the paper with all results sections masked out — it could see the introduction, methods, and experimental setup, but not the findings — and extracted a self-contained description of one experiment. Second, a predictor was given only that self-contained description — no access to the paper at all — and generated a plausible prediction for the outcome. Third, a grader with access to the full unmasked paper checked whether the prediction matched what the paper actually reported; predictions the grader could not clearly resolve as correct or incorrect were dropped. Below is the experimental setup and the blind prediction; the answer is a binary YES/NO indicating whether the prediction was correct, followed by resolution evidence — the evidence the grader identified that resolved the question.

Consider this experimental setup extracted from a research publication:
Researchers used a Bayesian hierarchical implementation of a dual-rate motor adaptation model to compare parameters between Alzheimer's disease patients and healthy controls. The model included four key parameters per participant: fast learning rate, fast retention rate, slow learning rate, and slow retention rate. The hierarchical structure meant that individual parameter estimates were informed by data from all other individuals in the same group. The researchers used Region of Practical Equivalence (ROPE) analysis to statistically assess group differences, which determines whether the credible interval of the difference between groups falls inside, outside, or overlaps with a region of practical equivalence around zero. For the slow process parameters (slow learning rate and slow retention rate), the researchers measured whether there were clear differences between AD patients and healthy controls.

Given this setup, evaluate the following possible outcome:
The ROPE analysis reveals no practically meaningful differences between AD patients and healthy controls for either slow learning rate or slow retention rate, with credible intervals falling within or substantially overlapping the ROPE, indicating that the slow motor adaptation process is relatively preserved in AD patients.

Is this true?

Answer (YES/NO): NO